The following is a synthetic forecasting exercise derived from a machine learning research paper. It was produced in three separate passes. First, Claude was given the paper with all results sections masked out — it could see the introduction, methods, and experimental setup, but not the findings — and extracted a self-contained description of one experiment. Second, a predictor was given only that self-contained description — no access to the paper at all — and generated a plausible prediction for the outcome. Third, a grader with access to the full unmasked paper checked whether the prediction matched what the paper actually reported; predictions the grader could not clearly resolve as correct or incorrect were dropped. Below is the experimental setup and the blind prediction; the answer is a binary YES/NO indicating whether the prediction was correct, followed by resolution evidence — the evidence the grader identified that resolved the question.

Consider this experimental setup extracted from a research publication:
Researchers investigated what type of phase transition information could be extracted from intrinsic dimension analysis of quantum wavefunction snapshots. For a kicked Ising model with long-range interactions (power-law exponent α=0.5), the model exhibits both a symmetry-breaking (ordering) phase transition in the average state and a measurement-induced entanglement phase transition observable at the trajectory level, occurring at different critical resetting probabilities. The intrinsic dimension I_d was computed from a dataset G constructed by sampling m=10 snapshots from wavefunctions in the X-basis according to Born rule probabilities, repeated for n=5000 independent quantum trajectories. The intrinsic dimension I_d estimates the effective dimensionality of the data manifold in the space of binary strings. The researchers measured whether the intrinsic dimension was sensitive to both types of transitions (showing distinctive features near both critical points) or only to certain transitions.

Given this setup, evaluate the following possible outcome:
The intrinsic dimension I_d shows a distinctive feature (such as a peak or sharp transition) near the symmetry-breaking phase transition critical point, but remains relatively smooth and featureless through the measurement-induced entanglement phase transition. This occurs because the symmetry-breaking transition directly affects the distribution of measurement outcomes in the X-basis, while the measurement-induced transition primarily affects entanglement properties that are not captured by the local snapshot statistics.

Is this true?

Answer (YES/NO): YES